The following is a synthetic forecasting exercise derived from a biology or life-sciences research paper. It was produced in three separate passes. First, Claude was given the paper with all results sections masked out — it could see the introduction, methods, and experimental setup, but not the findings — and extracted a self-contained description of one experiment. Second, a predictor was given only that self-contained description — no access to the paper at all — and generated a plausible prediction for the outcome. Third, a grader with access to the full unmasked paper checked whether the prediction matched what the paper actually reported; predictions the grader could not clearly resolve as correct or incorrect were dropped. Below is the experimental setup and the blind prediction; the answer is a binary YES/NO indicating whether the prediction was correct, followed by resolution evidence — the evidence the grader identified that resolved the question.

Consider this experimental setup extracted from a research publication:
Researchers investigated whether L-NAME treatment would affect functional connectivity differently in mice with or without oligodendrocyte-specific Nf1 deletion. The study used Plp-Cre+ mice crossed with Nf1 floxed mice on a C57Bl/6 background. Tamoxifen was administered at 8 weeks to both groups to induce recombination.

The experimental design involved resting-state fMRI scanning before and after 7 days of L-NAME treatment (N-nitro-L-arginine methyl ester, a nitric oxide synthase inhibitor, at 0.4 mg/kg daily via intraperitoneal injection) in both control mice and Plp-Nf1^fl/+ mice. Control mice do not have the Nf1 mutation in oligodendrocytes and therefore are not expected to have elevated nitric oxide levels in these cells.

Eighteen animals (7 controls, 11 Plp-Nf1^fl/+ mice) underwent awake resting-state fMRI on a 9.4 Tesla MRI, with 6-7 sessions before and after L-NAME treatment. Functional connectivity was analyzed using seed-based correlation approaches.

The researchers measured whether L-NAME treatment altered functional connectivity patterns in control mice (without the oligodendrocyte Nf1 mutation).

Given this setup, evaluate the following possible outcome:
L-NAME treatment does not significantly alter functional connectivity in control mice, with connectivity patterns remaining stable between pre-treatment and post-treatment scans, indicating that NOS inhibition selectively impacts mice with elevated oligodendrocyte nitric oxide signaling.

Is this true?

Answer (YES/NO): YES